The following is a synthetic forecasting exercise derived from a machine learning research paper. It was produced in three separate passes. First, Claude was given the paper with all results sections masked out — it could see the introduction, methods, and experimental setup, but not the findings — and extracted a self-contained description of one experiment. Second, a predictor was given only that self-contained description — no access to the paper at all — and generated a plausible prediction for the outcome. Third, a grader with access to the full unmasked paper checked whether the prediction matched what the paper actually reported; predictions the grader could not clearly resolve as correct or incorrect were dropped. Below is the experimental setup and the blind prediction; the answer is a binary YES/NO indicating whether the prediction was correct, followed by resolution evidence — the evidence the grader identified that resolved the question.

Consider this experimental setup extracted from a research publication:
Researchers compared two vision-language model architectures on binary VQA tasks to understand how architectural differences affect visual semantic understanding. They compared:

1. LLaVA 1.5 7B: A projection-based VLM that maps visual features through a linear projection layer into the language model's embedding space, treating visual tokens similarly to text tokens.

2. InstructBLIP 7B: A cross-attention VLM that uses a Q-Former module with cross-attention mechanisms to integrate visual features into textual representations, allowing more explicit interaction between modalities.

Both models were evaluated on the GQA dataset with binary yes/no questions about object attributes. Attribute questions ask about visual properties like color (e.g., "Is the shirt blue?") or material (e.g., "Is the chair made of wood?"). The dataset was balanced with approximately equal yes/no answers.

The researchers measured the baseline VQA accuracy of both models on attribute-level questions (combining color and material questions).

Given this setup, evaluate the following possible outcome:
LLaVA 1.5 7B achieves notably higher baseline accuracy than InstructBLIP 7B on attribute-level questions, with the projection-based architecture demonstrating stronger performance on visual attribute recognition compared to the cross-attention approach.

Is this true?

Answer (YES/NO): NO